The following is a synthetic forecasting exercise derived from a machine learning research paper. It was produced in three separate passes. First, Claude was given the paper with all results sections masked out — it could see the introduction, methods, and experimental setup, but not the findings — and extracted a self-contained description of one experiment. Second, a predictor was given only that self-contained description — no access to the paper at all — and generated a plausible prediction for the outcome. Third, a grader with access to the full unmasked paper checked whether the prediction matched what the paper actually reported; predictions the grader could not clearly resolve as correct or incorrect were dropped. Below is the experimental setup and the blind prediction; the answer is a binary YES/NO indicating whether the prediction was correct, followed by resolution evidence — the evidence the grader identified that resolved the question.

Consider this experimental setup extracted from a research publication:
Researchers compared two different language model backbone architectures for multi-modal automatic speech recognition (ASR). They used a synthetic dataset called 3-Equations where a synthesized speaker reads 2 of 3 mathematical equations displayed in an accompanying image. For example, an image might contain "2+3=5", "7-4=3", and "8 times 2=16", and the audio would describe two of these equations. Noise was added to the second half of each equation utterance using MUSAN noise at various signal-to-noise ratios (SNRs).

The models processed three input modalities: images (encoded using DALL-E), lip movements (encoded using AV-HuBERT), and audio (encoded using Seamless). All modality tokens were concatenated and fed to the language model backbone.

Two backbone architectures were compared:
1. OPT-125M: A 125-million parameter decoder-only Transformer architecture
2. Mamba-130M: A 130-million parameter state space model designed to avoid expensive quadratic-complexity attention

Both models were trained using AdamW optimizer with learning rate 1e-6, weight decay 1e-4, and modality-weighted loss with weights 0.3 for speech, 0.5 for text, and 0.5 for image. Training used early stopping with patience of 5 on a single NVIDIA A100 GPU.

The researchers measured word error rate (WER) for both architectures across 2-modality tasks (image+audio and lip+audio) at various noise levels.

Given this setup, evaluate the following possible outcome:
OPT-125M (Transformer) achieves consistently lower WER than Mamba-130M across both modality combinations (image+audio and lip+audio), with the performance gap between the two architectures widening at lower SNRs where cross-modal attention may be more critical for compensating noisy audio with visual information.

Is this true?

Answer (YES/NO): YES